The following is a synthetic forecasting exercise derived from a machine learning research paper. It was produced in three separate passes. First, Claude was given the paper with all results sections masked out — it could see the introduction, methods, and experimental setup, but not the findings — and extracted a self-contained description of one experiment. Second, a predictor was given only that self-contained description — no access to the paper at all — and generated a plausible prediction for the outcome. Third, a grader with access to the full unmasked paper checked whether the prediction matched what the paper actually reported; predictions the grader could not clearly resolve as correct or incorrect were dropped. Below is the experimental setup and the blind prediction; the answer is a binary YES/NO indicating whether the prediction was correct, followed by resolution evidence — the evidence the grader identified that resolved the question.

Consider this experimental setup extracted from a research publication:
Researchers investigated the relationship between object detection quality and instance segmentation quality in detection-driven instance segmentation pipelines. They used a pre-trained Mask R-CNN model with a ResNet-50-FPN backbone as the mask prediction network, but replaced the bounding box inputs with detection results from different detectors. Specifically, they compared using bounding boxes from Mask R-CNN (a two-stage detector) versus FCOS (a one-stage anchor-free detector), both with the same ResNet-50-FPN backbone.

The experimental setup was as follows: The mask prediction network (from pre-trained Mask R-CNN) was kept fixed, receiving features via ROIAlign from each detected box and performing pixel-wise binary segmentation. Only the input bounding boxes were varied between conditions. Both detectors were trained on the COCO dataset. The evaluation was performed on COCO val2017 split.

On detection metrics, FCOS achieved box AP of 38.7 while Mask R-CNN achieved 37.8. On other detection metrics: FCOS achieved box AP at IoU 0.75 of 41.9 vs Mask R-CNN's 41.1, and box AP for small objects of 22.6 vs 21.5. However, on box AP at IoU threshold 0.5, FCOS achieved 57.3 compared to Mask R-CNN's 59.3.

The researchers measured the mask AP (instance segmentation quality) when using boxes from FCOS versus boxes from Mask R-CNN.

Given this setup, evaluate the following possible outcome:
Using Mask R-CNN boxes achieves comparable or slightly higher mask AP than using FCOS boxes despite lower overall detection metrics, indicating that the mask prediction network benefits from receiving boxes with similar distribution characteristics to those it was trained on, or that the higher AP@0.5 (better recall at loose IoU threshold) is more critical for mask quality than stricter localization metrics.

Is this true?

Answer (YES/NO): YES